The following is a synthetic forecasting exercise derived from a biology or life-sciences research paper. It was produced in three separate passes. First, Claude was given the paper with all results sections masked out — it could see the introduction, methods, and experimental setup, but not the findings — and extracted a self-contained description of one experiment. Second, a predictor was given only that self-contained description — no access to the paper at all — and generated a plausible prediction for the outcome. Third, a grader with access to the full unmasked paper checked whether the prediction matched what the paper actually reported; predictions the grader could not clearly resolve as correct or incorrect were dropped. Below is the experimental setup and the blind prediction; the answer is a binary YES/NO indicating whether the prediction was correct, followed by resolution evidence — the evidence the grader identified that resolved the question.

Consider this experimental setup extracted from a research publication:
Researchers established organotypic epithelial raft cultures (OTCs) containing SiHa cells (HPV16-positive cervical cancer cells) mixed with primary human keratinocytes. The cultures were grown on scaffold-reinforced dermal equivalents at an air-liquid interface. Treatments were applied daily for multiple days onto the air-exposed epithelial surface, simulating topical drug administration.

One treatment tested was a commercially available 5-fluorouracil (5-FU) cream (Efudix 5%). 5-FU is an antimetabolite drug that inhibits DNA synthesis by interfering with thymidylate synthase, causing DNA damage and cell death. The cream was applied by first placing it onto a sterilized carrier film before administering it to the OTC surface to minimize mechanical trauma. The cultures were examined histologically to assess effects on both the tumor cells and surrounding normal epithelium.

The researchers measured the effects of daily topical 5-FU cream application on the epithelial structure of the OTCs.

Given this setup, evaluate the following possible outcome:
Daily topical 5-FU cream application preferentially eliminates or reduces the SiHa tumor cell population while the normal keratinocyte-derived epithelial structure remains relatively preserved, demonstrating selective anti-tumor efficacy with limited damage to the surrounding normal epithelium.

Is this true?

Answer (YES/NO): NO